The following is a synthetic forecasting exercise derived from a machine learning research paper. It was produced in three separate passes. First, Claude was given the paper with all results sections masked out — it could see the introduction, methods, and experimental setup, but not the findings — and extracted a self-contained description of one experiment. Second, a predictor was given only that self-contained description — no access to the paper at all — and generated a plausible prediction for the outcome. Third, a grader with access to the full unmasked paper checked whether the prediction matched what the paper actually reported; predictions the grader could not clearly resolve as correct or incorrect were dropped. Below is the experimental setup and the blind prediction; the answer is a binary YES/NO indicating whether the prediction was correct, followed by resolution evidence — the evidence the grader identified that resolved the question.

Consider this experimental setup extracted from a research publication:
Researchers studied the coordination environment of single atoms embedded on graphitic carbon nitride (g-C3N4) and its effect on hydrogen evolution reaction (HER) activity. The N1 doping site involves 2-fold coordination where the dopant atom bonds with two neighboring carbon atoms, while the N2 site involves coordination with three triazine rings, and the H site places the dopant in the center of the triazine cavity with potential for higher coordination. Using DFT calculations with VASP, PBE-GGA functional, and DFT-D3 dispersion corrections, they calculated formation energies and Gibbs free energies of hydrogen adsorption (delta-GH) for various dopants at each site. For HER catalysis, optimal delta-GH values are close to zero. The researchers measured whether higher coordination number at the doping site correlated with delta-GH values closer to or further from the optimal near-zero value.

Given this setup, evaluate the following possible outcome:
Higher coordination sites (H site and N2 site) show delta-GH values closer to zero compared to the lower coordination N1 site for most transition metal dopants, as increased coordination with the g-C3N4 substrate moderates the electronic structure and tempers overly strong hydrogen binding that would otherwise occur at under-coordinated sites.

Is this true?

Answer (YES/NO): NO